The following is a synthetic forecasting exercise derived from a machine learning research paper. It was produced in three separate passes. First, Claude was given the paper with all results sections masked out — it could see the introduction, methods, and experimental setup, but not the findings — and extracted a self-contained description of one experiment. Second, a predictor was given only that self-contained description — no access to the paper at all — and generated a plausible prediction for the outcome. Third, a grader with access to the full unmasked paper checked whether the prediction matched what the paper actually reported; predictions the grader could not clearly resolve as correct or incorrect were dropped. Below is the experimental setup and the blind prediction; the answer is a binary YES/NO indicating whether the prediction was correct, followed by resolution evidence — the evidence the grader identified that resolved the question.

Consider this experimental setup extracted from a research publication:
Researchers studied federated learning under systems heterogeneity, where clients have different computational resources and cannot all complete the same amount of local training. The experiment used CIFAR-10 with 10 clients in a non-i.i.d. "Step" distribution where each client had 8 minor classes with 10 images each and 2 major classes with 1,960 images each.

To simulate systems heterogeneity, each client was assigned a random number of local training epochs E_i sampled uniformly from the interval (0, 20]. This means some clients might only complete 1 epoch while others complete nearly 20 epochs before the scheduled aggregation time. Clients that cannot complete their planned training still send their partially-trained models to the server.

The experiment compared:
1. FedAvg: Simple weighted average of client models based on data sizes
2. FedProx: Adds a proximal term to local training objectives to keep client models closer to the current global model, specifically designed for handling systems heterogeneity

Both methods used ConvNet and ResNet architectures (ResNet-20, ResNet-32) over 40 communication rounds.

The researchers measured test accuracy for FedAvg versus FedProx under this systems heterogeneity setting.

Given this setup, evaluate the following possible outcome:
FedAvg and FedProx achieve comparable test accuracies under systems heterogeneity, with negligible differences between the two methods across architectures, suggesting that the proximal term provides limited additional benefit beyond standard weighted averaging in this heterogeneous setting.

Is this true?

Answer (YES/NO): NO